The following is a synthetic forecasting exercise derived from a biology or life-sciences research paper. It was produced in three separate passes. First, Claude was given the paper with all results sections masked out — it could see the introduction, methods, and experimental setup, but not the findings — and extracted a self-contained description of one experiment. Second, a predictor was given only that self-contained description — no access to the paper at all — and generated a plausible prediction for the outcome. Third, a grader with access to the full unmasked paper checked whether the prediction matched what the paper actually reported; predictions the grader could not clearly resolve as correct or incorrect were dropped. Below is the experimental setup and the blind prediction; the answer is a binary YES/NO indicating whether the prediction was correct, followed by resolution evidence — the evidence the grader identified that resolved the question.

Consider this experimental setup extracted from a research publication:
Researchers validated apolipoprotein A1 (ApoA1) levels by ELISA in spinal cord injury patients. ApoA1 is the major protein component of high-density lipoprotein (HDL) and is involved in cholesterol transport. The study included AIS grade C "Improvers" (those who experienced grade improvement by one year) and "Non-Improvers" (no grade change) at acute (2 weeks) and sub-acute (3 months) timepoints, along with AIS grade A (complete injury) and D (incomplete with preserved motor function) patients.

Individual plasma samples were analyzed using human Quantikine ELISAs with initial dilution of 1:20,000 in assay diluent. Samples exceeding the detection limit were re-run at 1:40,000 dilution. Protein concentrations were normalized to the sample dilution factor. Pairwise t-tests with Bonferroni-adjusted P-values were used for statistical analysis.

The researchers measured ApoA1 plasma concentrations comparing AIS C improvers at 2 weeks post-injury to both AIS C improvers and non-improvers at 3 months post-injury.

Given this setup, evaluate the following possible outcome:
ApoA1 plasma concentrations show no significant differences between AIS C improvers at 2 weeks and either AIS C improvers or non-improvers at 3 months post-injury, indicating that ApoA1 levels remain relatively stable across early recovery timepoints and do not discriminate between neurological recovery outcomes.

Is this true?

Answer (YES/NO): NO